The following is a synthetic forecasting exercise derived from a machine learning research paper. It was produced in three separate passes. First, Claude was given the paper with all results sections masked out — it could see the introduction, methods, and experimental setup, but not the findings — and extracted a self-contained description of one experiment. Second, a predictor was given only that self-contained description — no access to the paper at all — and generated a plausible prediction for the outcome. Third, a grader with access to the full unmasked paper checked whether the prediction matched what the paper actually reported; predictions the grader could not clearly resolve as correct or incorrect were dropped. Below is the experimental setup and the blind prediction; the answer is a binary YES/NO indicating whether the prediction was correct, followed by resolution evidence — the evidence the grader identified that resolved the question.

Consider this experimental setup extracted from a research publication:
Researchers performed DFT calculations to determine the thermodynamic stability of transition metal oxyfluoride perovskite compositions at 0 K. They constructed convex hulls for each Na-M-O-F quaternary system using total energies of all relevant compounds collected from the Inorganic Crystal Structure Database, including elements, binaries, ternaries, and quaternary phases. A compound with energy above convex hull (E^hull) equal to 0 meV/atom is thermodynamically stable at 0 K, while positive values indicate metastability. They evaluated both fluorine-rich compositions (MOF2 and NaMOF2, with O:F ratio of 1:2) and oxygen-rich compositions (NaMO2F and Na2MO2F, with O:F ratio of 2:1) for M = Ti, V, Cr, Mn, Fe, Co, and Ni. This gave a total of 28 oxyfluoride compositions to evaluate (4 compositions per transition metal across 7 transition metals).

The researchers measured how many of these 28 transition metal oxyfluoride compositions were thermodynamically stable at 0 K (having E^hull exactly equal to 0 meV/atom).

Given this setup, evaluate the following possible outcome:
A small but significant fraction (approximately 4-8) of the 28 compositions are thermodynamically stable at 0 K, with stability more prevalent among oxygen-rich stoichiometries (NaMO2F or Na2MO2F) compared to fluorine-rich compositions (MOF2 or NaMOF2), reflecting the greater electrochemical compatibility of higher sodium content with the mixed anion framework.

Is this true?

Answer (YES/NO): NO